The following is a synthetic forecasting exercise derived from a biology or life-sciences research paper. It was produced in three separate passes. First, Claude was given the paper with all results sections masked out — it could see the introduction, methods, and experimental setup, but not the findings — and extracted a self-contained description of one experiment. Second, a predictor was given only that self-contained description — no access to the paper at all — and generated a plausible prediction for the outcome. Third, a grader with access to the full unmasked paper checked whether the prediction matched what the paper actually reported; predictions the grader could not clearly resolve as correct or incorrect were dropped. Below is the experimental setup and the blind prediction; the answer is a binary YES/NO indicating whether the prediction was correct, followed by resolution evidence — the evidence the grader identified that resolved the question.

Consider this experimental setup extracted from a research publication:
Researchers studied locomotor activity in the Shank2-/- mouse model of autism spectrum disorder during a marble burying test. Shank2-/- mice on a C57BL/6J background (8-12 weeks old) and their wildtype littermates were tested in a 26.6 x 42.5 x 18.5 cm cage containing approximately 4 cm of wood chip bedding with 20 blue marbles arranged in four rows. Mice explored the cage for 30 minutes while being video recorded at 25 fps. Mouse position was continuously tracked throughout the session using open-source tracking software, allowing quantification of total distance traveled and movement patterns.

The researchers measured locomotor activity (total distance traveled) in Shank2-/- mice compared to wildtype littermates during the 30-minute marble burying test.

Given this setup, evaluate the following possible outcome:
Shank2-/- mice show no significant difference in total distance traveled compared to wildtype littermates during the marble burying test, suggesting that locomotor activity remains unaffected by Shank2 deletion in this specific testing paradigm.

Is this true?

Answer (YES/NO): NO